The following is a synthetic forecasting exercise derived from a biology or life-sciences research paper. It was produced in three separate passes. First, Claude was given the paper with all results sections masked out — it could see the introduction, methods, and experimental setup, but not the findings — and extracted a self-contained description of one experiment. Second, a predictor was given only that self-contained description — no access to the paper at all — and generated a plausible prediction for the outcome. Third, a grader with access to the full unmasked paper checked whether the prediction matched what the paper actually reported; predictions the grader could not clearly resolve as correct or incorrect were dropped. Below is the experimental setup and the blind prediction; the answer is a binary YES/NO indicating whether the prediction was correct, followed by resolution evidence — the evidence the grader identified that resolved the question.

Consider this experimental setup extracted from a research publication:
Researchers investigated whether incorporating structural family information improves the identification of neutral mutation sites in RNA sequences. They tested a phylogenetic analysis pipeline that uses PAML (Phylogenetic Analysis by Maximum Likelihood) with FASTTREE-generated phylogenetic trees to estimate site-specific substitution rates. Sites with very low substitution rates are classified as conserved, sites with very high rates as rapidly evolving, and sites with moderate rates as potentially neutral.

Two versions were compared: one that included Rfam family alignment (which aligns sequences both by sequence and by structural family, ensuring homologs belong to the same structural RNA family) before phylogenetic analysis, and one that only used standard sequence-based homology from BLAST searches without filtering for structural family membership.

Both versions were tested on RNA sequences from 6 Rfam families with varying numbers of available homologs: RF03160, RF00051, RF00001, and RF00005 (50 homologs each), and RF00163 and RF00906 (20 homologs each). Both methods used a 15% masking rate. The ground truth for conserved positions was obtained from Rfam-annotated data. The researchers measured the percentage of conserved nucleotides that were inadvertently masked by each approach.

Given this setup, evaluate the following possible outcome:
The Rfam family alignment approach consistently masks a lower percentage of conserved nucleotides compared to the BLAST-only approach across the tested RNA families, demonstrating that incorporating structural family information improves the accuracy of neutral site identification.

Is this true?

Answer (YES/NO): YES